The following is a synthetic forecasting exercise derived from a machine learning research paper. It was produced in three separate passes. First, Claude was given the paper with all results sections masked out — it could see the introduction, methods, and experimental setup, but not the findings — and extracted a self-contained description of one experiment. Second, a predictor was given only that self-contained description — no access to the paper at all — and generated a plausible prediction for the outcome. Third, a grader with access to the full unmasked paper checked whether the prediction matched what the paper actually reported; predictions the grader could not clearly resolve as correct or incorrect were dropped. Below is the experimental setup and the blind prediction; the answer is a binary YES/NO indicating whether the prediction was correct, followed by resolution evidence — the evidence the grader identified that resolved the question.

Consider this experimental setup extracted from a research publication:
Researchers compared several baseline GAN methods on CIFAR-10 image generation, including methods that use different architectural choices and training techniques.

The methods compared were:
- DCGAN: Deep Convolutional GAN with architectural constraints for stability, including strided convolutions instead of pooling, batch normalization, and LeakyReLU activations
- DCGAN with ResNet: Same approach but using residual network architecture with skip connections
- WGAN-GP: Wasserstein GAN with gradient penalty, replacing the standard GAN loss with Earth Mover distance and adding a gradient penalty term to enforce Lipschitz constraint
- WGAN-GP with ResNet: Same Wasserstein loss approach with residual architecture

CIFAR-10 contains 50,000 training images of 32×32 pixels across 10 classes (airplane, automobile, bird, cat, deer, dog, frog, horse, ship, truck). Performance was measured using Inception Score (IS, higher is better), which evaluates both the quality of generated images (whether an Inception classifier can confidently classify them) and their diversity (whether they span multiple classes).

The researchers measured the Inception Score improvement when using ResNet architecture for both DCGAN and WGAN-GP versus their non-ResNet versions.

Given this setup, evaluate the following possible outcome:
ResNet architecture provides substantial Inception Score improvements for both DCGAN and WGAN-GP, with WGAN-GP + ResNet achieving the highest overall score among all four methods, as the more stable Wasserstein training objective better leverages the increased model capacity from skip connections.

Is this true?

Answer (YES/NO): YES